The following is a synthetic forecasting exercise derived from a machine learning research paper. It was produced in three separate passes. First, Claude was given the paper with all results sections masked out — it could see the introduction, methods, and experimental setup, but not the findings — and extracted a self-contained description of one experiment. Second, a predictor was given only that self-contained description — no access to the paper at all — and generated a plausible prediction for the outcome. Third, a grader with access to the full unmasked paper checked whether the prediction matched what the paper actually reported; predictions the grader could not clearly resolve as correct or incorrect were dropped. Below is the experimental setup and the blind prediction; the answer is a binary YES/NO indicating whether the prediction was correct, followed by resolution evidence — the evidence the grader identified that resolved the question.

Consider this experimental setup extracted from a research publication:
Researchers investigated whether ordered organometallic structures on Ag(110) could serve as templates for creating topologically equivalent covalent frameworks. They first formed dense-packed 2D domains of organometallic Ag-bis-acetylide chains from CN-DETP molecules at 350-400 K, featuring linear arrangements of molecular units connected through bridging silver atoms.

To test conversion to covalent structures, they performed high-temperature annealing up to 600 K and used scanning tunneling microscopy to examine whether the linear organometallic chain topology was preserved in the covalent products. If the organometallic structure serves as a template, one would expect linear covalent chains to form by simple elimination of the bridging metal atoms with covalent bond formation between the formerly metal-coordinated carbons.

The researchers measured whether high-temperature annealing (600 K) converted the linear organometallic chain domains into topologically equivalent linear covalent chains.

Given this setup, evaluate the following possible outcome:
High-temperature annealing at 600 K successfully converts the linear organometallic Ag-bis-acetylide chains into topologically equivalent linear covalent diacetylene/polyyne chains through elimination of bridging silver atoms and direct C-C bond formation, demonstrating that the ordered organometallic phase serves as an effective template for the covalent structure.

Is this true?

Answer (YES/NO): NO